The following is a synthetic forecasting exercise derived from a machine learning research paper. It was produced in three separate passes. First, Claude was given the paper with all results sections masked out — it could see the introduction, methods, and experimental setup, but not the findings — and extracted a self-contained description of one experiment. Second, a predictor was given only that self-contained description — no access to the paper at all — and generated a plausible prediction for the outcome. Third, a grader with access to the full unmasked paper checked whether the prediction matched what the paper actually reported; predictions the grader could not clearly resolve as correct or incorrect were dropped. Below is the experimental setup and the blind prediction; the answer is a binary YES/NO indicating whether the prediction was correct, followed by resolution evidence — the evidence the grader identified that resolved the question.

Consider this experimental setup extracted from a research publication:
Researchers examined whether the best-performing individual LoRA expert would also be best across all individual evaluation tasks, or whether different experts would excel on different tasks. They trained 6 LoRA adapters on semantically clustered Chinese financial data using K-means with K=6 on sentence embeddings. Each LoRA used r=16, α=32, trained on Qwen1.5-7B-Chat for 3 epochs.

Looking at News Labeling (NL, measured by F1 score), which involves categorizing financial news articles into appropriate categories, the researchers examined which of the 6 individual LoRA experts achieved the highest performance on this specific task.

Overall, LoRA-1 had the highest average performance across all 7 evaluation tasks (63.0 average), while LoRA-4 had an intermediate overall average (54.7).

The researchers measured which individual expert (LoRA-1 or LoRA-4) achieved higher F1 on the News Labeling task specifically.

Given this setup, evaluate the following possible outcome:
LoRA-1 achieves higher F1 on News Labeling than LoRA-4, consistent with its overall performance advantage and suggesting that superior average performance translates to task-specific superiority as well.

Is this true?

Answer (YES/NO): NO